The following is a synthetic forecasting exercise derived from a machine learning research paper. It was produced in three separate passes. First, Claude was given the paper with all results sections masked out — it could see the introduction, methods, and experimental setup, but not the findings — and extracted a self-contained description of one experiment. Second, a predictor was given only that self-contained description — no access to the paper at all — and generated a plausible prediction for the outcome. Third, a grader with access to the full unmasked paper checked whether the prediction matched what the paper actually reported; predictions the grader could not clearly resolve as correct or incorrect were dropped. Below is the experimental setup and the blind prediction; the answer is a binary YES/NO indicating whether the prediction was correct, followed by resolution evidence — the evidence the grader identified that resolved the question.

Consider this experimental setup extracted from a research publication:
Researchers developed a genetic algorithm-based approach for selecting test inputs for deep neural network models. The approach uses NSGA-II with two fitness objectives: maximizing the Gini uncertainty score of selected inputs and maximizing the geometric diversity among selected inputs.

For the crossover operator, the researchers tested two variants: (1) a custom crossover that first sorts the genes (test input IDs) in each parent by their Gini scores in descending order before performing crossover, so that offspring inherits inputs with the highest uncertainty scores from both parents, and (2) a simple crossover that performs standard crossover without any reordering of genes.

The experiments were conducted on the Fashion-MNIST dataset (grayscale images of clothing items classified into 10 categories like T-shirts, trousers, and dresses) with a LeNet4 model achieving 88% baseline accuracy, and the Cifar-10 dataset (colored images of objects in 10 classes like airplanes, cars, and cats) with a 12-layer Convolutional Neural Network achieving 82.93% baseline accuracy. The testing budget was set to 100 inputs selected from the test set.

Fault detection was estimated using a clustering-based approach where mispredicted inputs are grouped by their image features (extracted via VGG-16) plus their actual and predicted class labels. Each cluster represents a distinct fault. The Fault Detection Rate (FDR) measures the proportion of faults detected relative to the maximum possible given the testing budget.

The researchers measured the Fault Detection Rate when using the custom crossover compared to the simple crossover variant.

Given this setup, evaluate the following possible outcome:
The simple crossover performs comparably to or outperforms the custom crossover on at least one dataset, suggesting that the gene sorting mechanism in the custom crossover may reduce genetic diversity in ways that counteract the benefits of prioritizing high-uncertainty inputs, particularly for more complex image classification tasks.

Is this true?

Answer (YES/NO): NO